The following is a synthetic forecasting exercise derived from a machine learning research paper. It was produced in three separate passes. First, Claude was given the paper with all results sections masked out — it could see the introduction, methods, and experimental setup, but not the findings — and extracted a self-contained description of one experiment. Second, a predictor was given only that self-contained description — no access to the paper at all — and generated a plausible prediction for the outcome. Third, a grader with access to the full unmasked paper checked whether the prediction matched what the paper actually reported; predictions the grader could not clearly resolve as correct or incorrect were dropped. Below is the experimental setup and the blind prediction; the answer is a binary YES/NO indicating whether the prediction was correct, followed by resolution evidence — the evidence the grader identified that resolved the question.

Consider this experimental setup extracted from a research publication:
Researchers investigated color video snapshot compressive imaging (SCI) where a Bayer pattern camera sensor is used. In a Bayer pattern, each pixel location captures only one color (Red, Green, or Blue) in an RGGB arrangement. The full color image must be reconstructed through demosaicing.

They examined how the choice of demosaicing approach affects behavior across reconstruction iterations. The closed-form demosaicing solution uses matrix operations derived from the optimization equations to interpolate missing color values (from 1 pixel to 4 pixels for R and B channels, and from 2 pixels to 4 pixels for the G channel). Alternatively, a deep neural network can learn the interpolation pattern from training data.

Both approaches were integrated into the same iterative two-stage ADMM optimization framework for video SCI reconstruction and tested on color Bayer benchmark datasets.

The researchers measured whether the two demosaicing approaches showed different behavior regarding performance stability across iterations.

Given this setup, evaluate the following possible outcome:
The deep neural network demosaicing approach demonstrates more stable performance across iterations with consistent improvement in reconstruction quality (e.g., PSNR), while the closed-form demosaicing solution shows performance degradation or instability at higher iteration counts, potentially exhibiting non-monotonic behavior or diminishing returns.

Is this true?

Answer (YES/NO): YES